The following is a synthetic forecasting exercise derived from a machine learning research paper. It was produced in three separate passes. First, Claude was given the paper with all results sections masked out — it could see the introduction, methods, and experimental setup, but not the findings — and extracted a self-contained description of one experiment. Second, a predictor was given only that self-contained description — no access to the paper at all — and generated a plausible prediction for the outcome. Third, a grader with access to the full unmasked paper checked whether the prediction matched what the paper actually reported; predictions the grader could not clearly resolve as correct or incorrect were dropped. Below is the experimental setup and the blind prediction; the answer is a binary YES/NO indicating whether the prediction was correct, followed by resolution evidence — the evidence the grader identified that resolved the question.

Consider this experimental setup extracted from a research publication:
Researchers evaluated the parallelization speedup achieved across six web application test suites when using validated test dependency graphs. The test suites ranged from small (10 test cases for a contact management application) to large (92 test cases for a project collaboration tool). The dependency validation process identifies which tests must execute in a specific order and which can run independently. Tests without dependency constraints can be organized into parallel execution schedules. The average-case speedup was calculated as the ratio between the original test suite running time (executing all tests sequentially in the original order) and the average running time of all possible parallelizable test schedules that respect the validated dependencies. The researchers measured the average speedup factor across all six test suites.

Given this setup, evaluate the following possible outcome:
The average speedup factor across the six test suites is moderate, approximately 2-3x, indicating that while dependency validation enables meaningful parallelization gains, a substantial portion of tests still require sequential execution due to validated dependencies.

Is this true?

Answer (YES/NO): NO